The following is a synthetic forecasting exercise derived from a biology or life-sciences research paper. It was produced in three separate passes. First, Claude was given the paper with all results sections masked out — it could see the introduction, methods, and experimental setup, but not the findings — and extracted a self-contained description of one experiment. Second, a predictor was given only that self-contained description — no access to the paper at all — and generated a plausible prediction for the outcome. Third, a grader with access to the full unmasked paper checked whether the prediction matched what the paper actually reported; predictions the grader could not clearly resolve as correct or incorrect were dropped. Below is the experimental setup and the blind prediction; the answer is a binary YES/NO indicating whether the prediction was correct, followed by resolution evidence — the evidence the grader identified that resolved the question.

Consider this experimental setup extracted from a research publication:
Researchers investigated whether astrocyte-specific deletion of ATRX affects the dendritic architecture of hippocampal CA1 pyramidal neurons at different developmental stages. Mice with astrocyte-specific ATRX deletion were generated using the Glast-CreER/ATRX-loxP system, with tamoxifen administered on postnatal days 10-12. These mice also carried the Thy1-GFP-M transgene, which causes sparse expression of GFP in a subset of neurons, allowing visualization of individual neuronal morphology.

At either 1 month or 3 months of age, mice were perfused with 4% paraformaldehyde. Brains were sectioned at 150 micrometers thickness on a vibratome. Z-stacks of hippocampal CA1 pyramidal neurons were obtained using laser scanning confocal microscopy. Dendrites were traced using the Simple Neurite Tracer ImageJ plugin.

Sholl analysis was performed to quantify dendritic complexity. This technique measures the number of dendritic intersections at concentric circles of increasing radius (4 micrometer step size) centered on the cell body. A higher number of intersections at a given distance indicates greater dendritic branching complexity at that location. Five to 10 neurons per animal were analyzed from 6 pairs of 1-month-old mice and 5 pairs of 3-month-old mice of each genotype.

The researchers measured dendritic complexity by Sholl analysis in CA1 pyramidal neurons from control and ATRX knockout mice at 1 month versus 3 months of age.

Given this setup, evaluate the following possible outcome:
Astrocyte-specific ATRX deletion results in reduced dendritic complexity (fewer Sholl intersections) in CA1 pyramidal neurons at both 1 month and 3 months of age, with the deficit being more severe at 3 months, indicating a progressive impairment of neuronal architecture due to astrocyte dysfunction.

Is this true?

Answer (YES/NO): NO